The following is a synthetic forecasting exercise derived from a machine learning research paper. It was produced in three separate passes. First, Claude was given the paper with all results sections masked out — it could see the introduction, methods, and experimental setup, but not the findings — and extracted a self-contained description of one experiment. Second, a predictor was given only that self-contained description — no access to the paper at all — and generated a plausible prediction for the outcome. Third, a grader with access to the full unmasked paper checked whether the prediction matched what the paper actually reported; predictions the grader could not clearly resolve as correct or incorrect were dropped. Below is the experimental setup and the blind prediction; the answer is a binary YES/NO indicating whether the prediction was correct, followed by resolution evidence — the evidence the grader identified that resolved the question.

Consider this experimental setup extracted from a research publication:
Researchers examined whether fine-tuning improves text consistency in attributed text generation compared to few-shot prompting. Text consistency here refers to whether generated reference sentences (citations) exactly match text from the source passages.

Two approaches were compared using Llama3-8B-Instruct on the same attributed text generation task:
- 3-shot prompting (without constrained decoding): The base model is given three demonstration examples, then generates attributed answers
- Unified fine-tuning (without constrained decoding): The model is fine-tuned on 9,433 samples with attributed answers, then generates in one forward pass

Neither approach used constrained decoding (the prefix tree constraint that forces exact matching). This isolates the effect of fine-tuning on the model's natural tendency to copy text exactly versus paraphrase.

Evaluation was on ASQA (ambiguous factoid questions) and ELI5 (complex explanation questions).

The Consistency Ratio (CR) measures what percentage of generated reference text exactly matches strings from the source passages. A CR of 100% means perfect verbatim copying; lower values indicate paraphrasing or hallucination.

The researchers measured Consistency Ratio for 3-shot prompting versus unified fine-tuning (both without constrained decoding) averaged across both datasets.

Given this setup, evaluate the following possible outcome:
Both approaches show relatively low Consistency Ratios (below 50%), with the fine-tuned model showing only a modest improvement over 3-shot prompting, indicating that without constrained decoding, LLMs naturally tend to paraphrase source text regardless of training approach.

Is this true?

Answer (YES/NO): NO